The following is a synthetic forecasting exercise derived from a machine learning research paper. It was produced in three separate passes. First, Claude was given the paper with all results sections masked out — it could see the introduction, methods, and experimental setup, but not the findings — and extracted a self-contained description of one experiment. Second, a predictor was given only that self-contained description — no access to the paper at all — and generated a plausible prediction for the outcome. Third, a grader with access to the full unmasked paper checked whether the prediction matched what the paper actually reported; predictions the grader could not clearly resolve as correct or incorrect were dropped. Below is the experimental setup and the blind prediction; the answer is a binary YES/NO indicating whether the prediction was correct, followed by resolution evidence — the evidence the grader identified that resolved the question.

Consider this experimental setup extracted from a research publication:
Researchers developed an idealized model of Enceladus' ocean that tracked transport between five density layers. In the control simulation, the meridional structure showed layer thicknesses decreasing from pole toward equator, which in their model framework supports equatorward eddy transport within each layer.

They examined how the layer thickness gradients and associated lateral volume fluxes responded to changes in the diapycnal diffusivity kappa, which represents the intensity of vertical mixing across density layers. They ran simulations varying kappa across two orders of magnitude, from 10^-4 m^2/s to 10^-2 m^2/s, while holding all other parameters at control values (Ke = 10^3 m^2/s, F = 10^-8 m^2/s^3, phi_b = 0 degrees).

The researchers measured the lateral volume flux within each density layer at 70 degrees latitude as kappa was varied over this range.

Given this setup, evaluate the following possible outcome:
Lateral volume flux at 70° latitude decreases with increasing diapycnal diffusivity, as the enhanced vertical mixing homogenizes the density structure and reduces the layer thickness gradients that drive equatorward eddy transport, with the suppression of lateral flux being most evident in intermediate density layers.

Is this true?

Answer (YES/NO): NO